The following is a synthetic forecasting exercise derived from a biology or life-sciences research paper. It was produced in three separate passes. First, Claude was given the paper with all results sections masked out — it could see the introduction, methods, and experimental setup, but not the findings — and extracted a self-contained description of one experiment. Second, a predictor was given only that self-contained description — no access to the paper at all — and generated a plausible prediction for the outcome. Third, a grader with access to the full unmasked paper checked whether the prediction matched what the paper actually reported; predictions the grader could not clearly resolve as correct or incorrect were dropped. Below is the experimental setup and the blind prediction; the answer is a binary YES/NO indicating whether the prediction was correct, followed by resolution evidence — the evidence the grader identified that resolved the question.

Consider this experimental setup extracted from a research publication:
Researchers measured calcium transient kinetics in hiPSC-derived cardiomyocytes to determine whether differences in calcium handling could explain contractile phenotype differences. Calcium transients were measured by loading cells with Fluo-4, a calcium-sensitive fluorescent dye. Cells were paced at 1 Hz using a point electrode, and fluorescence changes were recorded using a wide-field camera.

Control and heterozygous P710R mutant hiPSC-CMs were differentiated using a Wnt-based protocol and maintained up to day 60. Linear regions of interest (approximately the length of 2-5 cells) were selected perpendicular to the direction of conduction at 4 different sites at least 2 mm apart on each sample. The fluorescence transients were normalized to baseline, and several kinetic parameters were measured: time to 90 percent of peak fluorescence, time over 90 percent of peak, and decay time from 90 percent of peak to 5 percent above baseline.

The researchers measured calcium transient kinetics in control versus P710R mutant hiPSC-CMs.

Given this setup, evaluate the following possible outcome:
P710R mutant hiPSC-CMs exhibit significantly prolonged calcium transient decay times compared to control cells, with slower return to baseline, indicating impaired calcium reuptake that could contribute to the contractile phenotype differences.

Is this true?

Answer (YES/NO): NO